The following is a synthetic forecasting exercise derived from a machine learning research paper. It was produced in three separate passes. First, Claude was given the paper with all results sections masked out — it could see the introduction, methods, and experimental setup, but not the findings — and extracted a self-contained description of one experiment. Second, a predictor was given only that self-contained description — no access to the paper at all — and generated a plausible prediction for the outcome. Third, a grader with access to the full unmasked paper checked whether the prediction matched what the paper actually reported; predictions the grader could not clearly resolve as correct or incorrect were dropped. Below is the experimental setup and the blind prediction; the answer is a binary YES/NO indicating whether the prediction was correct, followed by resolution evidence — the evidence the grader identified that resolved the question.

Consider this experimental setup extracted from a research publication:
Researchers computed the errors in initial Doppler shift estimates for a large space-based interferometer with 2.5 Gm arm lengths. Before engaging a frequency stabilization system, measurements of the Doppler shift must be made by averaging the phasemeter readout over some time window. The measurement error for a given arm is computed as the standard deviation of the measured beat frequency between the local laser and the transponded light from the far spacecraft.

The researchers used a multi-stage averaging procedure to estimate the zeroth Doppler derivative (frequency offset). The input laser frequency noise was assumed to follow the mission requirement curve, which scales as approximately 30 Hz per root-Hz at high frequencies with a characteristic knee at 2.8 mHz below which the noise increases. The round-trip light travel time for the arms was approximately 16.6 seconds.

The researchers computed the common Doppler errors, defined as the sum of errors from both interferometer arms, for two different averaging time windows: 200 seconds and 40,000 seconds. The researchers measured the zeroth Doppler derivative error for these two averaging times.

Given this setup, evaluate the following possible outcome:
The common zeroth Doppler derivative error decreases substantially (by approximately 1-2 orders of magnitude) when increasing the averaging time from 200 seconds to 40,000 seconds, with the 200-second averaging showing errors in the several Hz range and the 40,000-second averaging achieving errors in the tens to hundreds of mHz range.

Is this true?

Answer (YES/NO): NO